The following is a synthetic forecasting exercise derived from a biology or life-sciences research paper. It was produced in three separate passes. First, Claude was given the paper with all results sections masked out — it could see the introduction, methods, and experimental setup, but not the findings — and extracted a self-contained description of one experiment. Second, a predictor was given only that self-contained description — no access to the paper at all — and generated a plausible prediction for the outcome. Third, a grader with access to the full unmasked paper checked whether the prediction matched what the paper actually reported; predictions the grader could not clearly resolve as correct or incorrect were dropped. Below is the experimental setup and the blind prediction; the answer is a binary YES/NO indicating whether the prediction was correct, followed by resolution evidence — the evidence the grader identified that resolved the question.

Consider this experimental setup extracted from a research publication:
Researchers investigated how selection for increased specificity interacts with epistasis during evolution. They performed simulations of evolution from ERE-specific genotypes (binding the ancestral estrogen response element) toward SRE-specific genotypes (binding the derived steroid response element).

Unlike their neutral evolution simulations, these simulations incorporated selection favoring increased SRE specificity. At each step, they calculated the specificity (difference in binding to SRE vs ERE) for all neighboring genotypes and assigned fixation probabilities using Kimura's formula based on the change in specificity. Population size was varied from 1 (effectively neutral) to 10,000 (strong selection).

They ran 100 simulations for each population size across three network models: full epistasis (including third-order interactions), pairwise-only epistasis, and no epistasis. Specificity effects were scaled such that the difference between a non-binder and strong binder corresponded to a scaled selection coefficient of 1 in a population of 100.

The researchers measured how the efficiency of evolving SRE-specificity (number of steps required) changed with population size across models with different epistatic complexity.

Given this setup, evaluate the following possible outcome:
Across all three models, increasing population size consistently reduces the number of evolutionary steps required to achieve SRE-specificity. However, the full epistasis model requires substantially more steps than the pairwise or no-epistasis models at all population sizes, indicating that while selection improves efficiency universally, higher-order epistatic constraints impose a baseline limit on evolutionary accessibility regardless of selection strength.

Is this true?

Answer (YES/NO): NO